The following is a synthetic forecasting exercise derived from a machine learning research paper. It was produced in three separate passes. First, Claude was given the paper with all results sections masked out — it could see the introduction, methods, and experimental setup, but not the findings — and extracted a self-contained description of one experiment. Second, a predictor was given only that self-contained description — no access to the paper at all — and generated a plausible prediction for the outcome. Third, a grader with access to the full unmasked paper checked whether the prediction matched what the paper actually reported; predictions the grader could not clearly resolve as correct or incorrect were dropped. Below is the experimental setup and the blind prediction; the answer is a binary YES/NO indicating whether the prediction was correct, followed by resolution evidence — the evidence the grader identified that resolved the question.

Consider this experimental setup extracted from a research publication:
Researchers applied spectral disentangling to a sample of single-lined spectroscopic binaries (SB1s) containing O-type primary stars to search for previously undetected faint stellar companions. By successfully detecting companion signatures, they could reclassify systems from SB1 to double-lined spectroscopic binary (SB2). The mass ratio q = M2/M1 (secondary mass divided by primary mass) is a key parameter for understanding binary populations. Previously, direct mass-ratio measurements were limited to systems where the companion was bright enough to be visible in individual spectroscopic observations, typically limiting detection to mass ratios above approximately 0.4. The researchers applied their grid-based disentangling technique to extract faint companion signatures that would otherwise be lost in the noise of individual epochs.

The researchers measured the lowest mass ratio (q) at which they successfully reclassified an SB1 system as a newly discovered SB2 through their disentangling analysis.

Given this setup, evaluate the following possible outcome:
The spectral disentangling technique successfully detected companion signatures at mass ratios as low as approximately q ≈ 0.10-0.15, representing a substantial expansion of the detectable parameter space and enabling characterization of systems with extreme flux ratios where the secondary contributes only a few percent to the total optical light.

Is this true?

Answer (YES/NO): YES